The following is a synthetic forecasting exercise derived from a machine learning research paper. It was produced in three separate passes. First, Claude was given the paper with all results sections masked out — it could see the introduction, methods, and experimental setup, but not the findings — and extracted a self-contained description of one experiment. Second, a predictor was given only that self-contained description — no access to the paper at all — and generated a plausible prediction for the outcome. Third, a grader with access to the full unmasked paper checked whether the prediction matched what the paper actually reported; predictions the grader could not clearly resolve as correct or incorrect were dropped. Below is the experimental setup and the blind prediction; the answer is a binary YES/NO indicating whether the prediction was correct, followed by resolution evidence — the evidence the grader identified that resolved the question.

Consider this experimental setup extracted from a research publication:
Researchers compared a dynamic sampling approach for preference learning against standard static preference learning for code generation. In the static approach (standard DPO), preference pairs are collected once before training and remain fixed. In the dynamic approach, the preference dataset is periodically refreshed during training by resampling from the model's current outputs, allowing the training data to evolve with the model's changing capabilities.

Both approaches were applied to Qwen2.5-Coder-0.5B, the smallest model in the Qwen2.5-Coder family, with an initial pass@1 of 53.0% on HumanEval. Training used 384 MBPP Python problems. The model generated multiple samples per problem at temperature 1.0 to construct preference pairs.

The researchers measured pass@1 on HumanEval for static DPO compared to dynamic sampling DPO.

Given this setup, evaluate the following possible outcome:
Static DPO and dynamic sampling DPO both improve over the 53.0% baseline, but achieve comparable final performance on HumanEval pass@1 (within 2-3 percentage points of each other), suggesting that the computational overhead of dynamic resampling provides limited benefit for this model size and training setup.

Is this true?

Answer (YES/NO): YES